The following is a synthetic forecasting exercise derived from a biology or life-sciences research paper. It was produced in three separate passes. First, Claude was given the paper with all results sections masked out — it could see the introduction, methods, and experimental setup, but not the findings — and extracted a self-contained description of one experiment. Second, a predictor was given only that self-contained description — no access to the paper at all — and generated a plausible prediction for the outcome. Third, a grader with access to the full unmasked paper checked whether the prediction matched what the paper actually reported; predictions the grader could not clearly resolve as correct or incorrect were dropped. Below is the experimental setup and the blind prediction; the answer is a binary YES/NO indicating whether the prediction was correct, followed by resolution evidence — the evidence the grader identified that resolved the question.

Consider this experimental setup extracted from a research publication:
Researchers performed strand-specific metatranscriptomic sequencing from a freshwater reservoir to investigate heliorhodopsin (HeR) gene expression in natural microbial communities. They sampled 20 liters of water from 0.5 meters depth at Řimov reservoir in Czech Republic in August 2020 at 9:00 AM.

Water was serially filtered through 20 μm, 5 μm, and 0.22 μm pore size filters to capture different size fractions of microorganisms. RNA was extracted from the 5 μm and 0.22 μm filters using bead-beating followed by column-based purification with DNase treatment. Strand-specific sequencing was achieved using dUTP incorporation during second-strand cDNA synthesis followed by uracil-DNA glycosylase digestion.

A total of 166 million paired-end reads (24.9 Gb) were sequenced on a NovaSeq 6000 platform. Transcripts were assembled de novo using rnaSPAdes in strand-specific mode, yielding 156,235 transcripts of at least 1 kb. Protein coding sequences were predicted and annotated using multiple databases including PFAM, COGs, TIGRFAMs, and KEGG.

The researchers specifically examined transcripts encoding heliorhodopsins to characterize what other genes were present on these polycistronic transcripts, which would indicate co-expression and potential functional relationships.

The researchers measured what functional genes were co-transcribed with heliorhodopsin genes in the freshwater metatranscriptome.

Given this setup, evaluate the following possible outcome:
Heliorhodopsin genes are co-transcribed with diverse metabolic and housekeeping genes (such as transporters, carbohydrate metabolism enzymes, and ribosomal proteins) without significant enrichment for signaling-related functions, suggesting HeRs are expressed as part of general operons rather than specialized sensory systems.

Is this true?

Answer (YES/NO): NO